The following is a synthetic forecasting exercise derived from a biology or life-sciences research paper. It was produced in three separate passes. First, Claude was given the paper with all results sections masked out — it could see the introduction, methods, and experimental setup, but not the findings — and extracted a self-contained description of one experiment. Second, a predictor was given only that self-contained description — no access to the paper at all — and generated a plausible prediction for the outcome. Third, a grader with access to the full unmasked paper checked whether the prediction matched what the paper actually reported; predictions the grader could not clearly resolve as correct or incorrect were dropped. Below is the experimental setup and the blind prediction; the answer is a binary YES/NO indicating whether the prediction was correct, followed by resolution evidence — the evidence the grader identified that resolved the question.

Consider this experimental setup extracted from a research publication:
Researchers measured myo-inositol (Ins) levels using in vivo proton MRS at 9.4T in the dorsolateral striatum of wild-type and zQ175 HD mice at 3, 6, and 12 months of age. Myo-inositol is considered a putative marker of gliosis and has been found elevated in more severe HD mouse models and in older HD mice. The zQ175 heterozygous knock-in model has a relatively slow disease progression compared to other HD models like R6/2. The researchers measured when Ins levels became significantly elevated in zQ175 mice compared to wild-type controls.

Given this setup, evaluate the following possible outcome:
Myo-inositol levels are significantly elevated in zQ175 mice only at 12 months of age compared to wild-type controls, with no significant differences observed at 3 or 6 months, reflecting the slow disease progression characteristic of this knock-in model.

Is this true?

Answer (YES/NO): NO